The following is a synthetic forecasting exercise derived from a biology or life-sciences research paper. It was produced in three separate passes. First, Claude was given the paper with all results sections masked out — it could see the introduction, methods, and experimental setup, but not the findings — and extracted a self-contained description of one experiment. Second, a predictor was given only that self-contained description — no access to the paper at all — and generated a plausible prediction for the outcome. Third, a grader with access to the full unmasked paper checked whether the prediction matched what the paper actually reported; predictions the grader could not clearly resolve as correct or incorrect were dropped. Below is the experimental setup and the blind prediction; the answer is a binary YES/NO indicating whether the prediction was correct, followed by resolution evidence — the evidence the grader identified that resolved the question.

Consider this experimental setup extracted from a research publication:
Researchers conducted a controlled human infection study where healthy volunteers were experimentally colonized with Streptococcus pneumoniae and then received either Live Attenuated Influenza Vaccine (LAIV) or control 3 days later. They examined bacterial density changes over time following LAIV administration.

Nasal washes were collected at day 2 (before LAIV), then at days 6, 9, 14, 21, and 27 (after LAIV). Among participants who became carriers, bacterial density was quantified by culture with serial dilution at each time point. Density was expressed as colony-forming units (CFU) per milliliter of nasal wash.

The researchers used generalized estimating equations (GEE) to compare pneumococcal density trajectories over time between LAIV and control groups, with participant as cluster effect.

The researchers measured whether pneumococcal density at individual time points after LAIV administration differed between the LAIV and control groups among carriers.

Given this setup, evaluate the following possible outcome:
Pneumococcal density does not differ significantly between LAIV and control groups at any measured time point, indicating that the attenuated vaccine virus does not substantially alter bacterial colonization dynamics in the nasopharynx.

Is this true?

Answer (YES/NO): NO